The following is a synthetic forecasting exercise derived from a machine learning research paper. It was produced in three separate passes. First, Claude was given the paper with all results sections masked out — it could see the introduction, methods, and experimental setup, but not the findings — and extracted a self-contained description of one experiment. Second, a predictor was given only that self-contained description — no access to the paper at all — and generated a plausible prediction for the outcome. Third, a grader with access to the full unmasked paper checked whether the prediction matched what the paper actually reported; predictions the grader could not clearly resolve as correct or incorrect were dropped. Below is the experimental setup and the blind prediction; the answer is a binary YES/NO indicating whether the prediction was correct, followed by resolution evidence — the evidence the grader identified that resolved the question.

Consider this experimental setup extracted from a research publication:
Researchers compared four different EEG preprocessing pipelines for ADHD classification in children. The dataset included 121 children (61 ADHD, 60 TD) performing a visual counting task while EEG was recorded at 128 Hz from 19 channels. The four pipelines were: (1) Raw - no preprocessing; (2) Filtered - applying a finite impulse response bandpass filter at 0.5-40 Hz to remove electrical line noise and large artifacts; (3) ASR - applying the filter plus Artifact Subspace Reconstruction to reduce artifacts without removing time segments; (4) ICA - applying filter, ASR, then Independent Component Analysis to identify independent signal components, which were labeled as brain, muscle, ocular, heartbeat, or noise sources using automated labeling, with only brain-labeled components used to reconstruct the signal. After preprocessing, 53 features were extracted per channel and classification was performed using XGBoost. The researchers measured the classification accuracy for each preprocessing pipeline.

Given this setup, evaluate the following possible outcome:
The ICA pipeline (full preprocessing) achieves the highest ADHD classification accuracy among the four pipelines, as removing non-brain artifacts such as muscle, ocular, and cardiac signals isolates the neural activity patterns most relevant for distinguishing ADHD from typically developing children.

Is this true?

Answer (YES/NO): NO